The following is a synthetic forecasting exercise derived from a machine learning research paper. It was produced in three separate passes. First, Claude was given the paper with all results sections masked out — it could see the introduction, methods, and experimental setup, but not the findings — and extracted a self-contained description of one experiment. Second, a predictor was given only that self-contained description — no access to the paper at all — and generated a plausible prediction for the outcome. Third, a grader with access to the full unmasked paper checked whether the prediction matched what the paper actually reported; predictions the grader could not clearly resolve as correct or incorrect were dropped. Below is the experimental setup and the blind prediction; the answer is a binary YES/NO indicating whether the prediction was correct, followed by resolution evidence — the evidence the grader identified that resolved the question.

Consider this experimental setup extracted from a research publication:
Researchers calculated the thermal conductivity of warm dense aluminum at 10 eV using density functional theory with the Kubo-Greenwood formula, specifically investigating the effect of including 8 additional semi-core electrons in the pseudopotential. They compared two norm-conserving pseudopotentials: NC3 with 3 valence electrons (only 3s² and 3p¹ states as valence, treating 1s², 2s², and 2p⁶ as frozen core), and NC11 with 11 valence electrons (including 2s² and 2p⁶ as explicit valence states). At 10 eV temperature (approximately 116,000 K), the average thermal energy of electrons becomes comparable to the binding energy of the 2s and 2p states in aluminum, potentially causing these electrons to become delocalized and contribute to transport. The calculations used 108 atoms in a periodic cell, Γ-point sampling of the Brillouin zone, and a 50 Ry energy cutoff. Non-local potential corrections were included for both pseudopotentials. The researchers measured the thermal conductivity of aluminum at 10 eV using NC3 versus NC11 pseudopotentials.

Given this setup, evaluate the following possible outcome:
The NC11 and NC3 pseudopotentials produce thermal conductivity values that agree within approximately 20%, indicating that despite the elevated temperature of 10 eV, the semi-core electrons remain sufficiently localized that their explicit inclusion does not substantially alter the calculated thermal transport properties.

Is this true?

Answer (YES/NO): NO